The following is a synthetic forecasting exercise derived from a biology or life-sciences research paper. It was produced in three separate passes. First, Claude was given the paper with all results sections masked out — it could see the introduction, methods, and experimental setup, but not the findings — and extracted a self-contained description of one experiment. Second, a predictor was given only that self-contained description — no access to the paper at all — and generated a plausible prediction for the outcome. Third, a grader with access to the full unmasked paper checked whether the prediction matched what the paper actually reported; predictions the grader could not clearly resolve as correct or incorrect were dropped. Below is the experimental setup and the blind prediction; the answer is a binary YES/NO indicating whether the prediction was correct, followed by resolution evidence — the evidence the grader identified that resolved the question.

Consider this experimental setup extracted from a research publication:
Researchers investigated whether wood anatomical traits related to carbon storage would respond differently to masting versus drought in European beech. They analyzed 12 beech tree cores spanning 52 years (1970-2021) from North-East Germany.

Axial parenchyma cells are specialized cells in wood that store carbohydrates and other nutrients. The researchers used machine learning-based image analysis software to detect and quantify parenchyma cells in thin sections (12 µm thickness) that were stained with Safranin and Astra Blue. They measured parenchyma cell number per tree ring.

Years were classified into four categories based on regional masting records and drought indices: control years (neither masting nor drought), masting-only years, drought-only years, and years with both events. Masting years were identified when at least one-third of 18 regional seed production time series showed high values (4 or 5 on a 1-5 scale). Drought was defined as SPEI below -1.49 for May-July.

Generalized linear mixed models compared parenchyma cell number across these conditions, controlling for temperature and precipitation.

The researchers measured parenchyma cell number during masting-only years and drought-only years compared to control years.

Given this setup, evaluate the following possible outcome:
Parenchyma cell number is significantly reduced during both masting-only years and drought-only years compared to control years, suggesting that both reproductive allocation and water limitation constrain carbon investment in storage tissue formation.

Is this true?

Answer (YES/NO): NO